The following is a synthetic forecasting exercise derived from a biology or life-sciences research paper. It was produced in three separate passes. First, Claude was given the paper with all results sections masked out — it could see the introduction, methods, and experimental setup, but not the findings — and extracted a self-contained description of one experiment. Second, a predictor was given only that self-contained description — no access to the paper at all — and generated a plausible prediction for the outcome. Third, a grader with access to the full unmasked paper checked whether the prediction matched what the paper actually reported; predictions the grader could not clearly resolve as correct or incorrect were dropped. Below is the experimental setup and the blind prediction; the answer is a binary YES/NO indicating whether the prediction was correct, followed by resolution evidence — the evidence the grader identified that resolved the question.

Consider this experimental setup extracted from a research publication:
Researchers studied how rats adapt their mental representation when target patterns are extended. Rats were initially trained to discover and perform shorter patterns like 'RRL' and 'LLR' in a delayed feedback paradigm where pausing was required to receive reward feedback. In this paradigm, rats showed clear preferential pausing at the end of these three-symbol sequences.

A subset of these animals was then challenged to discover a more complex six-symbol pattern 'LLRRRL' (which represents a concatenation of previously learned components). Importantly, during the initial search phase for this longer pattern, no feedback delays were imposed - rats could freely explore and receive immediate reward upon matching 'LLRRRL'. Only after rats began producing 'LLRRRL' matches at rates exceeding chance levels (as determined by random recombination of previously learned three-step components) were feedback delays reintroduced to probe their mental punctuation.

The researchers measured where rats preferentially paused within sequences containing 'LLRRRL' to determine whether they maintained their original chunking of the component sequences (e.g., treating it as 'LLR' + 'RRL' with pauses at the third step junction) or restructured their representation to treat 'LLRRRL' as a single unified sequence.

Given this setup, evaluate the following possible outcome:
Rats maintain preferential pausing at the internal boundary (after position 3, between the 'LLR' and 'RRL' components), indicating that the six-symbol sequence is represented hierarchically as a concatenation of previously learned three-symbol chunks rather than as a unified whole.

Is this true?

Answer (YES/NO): NO